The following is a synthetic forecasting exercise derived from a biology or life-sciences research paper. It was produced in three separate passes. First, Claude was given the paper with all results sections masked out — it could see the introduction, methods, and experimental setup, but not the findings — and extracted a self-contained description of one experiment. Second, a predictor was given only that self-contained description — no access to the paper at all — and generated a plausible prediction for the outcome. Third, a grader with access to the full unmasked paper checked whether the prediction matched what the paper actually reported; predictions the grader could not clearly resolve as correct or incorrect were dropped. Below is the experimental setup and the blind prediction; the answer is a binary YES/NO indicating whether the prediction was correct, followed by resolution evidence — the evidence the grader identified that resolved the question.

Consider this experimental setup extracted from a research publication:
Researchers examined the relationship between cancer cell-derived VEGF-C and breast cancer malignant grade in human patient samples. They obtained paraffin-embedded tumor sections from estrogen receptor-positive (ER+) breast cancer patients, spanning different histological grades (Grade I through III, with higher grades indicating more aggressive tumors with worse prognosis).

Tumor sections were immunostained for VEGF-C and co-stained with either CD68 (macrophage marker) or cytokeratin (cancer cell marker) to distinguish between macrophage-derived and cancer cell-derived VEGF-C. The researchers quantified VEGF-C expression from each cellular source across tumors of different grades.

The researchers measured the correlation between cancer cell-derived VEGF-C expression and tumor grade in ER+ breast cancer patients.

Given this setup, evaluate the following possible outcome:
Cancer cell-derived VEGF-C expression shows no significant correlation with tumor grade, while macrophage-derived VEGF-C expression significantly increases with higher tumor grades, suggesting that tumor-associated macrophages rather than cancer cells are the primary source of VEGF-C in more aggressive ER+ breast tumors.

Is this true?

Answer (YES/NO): NO